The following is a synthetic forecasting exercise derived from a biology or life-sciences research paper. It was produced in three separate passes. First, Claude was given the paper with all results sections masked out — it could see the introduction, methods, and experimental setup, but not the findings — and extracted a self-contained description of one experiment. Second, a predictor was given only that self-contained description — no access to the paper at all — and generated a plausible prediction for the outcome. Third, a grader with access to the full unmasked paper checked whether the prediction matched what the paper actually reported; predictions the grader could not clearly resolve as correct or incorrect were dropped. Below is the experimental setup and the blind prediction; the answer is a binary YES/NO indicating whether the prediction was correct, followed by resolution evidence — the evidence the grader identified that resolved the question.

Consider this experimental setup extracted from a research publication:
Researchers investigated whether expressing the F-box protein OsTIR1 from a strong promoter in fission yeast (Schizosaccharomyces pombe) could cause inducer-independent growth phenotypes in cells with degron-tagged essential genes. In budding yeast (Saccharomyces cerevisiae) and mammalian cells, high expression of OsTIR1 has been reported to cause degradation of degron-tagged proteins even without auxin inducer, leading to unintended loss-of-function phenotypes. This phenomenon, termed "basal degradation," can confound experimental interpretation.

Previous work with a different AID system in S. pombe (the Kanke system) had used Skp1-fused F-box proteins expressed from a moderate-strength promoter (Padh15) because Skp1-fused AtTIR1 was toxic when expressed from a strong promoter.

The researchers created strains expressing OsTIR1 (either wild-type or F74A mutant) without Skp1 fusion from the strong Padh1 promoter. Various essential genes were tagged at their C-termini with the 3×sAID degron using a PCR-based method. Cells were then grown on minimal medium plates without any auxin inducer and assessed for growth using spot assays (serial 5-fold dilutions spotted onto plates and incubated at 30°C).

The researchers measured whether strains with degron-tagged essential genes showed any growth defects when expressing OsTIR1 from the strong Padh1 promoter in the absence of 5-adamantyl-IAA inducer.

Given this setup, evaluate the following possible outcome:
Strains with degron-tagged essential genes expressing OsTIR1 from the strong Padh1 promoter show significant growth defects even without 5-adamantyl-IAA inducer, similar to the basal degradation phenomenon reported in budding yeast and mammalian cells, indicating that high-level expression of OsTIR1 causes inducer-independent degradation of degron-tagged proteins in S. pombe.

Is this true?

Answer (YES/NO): NO